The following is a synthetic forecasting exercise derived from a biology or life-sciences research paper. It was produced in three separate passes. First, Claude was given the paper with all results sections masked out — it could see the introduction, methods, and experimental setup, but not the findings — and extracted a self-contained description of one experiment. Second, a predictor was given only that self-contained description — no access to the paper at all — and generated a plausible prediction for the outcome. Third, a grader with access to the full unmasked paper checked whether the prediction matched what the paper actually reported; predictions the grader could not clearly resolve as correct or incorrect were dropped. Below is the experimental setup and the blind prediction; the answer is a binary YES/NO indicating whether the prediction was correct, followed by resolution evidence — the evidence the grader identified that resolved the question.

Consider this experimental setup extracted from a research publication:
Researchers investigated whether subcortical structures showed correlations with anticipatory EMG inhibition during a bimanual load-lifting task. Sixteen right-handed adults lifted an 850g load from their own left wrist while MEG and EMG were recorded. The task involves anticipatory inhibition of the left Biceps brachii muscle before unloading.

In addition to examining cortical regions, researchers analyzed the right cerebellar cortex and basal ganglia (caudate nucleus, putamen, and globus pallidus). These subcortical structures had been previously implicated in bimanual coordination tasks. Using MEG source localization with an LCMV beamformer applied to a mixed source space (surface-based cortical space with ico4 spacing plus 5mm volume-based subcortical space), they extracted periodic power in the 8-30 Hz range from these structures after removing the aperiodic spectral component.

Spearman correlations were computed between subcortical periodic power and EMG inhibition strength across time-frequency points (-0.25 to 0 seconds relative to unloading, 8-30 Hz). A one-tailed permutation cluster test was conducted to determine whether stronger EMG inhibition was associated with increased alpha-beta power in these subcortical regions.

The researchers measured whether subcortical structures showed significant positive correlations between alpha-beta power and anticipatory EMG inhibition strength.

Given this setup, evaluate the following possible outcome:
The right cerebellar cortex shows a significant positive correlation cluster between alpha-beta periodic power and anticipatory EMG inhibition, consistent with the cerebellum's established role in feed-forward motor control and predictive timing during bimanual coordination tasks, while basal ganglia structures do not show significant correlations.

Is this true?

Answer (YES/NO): NO